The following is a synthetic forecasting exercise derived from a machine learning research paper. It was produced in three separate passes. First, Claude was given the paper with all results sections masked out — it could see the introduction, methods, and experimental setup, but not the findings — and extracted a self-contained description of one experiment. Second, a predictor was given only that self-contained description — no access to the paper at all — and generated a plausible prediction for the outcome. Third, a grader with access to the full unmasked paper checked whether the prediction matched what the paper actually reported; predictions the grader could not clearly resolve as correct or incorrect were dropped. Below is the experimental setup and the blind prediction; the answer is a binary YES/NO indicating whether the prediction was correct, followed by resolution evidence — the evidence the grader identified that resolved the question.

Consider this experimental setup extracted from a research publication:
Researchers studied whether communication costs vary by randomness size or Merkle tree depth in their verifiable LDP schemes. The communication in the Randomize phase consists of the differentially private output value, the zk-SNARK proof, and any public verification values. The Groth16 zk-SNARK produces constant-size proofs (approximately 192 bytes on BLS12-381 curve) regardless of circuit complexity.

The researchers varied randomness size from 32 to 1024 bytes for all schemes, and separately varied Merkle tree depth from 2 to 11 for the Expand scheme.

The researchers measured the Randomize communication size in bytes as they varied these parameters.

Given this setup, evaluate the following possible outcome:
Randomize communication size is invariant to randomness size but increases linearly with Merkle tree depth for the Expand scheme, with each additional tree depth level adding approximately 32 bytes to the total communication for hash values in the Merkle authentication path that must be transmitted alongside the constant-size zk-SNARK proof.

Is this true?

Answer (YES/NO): NO